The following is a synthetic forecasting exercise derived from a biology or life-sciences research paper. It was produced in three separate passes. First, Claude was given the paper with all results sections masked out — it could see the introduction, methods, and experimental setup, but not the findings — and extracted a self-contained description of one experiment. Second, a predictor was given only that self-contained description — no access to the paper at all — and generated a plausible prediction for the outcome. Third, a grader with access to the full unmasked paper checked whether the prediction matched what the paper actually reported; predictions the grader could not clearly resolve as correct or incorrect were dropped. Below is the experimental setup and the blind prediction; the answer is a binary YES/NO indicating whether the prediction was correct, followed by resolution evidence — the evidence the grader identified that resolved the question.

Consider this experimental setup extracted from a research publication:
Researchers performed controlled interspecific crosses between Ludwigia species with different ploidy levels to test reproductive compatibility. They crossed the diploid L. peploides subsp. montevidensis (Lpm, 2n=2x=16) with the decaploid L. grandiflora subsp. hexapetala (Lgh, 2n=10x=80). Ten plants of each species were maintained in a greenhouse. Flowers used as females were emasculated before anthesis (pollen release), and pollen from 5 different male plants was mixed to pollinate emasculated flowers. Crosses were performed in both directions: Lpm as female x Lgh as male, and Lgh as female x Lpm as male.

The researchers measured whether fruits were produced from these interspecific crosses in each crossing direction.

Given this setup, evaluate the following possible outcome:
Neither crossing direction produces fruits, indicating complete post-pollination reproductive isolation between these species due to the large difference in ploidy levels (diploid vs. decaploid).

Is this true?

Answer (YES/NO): NO